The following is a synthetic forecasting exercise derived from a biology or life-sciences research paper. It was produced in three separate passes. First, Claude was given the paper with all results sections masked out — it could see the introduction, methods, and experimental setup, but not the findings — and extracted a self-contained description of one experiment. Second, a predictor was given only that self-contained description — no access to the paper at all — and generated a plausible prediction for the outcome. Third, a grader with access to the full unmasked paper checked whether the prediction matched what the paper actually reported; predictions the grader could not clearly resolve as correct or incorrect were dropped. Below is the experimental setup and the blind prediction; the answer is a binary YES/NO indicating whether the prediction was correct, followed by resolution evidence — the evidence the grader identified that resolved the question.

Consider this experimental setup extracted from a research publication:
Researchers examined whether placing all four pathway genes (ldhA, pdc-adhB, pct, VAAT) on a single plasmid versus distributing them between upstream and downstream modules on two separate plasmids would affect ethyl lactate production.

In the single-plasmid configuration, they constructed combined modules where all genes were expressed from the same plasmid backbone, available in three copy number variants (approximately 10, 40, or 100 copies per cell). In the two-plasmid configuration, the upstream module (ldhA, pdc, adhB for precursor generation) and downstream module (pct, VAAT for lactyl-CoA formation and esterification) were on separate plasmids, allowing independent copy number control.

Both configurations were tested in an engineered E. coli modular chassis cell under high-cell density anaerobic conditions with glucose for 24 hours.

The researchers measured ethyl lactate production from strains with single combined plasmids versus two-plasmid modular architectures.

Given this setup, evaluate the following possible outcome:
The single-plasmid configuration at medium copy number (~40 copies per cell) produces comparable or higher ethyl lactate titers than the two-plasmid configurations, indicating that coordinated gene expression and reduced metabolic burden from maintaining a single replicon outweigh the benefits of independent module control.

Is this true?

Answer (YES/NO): NO